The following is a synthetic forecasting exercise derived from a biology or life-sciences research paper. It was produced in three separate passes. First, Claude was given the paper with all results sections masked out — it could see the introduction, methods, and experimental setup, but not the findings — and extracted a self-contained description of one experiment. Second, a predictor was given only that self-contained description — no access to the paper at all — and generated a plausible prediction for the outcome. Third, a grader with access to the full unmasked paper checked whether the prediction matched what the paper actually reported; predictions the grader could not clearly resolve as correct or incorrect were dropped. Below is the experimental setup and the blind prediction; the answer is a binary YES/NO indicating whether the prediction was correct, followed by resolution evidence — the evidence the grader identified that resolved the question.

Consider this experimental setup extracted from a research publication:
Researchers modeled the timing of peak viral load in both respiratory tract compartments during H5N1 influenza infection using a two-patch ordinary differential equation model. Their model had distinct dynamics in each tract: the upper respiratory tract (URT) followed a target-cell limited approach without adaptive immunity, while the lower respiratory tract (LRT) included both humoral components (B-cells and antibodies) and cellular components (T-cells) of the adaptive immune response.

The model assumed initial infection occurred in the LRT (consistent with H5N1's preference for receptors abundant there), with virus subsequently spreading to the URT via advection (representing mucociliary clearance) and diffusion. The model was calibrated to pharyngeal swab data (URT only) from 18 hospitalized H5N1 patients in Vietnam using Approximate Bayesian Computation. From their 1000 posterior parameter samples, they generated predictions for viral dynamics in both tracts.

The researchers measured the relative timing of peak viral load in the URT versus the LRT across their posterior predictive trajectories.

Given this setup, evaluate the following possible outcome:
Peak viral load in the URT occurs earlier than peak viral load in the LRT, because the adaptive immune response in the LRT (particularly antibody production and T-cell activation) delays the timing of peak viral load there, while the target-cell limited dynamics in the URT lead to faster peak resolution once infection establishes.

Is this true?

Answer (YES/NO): YES